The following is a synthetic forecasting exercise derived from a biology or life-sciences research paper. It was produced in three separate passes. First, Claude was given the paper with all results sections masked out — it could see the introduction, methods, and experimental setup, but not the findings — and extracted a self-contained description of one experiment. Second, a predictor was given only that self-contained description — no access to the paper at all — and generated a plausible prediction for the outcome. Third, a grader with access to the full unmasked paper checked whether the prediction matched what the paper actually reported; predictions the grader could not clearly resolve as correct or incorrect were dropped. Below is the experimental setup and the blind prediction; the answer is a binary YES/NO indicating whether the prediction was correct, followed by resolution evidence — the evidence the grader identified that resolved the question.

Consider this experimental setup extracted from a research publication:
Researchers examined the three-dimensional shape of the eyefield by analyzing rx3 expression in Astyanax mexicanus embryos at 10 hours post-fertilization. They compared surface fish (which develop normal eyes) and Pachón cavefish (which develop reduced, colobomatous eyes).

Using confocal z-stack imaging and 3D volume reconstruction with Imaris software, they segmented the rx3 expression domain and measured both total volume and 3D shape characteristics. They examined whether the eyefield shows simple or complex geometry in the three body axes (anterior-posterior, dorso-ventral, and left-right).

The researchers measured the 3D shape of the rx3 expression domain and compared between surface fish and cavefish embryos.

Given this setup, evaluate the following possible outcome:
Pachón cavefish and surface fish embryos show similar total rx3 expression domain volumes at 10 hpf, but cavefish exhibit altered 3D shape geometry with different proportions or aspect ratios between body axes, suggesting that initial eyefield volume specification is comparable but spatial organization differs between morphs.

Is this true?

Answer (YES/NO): NO